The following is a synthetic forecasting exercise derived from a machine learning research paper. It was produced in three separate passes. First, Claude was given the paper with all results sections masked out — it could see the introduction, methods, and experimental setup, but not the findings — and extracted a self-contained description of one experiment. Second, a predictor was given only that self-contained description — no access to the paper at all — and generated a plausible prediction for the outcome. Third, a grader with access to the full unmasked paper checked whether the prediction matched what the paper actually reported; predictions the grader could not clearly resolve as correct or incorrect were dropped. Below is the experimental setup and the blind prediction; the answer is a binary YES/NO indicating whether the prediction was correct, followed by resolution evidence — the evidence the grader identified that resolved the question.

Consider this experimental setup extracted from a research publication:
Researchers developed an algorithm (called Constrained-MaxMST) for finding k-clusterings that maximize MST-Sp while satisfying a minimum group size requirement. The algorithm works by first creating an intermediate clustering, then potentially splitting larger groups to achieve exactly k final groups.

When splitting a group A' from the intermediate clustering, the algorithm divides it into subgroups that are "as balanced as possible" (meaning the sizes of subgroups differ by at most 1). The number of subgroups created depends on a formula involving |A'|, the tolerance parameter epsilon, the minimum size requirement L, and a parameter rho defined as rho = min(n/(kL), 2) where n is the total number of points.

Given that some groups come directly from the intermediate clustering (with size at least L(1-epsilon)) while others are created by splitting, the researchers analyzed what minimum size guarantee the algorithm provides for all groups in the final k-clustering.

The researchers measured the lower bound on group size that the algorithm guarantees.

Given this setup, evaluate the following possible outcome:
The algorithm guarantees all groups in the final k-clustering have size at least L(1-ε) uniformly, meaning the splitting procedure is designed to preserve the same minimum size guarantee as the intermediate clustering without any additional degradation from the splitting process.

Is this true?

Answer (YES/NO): NO